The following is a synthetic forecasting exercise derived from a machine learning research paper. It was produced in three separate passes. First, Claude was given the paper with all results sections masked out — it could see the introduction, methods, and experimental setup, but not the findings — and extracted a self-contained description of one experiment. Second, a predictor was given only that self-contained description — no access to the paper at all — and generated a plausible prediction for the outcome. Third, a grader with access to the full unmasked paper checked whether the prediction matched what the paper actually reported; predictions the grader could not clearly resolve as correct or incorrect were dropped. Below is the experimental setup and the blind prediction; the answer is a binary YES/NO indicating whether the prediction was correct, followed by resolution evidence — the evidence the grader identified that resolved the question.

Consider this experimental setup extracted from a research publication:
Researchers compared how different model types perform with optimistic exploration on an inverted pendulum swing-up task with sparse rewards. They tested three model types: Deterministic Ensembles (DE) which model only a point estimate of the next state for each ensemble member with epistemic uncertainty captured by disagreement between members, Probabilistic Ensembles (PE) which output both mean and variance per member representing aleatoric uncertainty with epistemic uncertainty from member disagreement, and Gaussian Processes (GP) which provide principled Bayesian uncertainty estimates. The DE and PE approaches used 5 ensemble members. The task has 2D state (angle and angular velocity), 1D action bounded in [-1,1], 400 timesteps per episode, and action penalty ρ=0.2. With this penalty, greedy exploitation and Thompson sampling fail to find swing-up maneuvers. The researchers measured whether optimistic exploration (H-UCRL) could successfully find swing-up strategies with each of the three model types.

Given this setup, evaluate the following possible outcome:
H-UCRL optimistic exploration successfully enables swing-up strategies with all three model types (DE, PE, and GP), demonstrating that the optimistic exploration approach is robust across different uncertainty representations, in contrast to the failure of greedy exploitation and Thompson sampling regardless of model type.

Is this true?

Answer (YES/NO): YES